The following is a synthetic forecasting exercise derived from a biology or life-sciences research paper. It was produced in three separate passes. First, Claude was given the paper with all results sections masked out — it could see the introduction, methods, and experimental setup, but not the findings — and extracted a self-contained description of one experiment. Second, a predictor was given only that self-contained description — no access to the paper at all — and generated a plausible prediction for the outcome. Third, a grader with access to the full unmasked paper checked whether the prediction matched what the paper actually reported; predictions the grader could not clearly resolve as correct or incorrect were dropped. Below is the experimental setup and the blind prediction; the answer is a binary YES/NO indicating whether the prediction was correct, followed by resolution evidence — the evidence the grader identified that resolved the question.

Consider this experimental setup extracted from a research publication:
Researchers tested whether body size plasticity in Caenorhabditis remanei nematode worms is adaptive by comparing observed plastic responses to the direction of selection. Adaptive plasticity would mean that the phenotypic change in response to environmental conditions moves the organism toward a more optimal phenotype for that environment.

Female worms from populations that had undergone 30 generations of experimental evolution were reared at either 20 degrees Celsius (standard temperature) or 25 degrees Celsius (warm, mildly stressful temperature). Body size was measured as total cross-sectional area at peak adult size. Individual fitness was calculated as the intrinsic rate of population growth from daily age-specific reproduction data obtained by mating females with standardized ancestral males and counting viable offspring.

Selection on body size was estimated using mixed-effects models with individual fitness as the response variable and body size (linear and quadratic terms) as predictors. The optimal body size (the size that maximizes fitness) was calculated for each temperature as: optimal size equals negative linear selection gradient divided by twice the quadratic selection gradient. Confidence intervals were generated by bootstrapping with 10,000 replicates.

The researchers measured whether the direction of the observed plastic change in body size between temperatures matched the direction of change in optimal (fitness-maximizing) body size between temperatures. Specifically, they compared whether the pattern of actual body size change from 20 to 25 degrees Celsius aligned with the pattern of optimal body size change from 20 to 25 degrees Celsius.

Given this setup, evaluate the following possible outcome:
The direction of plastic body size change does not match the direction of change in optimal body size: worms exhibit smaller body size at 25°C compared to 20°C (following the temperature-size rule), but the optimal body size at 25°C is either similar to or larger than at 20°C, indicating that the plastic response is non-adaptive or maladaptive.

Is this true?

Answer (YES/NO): NO